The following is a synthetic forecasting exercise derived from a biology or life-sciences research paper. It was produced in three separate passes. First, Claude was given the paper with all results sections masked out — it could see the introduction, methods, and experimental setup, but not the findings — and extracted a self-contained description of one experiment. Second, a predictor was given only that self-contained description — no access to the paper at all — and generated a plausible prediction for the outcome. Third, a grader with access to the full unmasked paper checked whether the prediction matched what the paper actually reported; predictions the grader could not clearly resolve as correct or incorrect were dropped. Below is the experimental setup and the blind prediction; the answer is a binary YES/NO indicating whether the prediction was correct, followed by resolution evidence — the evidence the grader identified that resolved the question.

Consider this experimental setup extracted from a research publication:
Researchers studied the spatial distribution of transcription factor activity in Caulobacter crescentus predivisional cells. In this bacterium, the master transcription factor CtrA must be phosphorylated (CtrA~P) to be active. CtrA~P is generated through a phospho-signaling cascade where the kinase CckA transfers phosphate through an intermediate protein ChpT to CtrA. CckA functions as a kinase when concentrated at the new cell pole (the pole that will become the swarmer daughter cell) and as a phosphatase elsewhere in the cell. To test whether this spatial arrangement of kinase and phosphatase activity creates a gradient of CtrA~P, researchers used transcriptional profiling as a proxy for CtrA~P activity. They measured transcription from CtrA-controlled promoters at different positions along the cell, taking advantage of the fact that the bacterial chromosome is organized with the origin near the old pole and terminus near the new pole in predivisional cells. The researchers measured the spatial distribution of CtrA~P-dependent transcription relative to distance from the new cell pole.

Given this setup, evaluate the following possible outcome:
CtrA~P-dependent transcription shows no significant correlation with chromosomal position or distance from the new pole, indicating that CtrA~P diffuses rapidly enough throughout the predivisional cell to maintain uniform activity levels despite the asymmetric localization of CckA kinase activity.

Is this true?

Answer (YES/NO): NO